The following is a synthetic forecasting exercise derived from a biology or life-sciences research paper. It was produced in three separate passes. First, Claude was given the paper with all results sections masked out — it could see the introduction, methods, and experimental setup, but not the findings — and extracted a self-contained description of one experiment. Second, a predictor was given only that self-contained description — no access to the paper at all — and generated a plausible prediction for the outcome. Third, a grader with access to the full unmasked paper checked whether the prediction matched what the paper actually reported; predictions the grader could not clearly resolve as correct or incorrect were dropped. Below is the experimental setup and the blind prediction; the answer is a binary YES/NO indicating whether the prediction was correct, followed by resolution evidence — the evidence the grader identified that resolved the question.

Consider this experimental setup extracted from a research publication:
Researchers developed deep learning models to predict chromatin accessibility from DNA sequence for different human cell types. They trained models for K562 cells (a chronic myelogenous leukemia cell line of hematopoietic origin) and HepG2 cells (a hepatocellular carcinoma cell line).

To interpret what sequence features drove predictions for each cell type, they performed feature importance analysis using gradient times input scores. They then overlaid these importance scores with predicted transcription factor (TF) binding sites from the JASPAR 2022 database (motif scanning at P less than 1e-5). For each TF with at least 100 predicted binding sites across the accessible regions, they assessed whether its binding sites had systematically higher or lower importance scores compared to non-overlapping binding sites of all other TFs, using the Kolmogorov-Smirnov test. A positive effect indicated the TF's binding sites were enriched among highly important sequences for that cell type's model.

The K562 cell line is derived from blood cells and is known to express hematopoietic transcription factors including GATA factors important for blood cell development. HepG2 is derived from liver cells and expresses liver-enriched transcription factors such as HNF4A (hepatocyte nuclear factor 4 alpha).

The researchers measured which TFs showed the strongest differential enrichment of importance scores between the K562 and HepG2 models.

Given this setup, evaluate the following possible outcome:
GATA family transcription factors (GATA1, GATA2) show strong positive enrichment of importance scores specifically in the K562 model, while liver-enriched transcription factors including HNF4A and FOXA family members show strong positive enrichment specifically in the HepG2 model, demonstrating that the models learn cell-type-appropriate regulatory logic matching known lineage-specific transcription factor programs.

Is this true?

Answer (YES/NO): YES